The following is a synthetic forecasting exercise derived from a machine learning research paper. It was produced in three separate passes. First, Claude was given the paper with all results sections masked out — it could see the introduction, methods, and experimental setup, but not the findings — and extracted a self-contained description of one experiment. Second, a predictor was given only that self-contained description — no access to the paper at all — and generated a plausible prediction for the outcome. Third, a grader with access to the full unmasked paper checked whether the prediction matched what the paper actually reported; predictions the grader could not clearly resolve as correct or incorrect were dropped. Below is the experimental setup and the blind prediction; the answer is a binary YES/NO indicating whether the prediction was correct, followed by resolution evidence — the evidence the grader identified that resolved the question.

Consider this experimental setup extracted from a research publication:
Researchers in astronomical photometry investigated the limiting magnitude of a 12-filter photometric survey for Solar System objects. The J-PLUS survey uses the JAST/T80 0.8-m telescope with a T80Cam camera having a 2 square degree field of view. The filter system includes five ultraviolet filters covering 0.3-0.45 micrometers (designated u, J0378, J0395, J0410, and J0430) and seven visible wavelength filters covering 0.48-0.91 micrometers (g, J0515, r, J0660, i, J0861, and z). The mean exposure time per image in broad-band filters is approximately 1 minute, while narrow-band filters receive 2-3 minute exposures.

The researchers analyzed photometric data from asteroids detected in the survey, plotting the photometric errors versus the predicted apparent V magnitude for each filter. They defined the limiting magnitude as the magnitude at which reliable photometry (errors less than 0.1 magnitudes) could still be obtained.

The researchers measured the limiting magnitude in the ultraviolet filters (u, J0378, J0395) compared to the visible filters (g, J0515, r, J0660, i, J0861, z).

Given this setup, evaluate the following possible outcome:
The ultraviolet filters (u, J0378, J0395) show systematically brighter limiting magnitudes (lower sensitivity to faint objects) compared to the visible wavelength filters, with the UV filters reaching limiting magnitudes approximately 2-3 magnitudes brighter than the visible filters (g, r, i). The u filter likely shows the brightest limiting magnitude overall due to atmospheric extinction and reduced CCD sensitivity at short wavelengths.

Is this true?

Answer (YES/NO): YES